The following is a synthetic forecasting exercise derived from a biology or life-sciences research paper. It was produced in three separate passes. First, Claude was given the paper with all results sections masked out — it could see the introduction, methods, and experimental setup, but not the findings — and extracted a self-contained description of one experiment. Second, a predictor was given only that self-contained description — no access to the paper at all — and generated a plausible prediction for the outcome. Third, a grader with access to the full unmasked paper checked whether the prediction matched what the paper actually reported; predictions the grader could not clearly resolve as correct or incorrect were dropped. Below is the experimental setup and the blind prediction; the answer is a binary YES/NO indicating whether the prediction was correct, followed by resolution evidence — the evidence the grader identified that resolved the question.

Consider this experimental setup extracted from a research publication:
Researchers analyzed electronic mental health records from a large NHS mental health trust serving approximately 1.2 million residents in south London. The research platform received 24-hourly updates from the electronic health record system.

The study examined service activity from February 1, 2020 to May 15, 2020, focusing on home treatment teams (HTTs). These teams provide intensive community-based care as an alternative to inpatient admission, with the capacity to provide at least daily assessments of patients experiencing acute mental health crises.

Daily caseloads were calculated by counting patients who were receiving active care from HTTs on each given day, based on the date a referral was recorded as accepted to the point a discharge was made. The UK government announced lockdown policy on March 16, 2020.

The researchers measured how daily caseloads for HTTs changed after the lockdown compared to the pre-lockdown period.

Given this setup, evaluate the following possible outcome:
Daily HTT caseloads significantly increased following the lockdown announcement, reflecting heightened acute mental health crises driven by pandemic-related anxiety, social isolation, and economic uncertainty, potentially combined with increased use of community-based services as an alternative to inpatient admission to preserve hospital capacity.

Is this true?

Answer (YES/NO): NO